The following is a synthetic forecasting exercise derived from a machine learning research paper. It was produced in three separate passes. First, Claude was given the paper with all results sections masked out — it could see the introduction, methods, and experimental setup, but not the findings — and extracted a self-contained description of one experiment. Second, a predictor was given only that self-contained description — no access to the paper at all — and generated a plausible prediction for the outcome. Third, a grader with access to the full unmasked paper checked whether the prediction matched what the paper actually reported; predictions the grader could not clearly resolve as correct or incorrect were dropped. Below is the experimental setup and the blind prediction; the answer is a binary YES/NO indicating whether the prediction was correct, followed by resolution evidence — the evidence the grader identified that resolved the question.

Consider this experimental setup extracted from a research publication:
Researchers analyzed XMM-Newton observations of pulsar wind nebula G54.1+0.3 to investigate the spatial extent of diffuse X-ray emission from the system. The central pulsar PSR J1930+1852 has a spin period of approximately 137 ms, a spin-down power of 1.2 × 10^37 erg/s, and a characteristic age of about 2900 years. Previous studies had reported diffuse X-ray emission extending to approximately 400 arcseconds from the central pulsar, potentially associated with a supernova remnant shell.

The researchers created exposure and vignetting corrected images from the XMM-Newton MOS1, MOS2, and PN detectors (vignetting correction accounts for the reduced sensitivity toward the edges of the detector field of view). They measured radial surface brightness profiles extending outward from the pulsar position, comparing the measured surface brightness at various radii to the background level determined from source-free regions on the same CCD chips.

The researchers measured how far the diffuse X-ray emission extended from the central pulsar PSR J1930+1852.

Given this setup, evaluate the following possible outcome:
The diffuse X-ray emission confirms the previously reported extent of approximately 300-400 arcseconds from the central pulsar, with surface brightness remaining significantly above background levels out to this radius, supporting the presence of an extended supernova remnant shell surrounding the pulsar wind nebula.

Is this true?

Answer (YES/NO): NO